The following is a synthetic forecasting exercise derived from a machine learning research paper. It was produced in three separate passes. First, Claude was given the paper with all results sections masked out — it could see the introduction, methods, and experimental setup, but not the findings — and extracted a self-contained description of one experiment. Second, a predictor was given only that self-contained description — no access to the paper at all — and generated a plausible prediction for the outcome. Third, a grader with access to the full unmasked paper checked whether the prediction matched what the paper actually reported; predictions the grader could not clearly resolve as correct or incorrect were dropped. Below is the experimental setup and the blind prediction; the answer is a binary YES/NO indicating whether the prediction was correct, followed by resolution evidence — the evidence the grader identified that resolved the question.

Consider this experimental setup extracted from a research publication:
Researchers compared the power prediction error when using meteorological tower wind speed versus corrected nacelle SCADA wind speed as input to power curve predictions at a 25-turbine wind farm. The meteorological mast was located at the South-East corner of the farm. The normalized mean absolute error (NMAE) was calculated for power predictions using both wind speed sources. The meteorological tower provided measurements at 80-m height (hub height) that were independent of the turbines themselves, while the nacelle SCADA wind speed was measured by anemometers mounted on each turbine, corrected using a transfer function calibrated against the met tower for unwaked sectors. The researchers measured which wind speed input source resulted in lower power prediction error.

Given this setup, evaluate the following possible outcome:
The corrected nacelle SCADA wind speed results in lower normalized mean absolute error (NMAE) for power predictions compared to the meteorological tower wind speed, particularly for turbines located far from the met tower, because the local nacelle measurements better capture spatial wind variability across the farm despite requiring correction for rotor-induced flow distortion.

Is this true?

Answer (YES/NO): YES